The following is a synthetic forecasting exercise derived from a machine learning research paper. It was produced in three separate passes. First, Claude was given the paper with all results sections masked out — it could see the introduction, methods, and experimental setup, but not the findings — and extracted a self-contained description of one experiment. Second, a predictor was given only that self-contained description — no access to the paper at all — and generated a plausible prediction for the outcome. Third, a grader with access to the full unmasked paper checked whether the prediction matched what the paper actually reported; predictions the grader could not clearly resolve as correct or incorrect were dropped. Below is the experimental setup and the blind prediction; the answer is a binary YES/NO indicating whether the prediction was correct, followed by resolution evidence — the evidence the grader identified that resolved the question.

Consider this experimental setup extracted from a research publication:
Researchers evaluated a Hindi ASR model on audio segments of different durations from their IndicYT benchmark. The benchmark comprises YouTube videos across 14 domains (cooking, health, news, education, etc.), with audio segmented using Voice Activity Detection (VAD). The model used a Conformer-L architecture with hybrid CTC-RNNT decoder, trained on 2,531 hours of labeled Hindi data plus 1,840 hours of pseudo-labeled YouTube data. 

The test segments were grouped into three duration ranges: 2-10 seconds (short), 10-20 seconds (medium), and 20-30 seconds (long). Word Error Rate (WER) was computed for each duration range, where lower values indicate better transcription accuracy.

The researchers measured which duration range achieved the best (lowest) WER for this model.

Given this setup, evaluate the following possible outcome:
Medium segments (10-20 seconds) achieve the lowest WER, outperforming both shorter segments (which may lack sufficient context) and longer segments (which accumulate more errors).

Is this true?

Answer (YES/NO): YES